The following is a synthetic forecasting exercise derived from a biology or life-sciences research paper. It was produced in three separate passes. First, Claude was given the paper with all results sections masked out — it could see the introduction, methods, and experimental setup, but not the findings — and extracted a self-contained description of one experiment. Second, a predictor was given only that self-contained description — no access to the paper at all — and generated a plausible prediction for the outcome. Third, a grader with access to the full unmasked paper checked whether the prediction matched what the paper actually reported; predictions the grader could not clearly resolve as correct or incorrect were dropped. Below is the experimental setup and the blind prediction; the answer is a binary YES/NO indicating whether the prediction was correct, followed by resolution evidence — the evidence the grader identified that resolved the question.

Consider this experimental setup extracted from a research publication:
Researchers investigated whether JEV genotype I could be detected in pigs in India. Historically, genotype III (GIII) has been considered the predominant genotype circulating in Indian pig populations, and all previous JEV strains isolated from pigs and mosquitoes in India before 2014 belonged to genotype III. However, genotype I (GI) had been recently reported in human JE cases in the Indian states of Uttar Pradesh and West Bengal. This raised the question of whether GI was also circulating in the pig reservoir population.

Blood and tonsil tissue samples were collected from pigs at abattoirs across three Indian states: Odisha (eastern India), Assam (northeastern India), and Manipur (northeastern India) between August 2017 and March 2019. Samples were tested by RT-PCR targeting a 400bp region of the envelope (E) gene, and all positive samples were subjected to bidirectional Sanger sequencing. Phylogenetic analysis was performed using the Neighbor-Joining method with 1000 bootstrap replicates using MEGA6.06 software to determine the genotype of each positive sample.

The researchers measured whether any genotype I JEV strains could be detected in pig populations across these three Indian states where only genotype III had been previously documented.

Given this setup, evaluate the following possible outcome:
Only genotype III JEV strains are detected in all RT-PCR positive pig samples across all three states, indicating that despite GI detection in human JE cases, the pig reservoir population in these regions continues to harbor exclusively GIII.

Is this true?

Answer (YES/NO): NO